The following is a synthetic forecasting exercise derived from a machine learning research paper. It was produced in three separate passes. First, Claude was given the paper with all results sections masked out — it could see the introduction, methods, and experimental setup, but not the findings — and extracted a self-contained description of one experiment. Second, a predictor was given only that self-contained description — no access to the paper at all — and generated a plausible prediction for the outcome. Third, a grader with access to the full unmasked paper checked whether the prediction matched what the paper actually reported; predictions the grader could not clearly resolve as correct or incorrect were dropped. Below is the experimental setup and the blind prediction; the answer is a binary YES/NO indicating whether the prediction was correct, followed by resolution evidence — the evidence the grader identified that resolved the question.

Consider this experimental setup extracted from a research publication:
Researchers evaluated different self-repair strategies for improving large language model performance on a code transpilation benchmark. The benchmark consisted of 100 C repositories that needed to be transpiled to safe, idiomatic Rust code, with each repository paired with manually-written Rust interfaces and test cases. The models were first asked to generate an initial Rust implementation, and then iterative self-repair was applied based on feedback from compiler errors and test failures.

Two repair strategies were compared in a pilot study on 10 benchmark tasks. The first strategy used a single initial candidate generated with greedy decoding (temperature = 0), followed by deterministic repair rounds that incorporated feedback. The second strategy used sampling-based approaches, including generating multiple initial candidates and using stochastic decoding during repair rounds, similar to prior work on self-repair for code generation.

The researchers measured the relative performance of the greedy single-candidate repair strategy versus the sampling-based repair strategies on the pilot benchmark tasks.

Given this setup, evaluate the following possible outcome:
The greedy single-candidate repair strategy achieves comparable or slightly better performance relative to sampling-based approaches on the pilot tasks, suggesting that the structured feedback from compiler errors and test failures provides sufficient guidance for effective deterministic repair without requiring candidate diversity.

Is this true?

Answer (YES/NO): YES